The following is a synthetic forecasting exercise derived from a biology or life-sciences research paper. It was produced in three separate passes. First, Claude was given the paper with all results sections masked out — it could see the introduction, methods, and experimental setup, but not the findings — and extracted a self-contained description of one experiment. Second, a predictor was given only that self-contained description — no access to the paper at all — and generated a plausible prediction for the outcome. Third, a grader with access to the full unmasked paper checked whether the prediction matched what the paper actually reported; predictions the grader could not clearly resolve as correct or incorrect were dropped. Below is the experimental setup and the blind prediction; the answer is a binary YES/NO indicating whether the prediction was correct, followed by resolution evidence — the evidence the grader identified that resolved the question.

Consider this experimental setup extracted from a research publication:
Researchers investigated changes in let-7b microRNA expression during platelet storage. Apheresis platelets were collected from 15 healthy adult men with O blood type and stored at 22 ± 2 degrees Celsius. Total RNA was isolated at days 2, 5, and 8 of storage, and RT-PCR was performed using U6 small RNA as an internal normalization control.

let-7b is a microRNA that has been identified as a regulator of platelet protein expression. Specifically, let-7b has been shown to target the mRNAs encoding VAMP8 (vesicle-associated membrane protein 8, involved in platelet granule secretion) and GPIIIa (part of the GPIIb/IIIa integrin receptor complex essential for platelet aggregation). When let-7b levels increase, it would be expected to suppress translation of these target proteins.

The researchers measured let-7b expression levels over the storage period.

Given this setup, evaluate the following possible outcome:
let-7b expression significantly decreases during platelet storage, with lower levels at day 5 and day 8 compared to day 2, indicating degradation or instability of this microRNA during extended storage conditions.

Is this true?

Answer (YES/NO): NO